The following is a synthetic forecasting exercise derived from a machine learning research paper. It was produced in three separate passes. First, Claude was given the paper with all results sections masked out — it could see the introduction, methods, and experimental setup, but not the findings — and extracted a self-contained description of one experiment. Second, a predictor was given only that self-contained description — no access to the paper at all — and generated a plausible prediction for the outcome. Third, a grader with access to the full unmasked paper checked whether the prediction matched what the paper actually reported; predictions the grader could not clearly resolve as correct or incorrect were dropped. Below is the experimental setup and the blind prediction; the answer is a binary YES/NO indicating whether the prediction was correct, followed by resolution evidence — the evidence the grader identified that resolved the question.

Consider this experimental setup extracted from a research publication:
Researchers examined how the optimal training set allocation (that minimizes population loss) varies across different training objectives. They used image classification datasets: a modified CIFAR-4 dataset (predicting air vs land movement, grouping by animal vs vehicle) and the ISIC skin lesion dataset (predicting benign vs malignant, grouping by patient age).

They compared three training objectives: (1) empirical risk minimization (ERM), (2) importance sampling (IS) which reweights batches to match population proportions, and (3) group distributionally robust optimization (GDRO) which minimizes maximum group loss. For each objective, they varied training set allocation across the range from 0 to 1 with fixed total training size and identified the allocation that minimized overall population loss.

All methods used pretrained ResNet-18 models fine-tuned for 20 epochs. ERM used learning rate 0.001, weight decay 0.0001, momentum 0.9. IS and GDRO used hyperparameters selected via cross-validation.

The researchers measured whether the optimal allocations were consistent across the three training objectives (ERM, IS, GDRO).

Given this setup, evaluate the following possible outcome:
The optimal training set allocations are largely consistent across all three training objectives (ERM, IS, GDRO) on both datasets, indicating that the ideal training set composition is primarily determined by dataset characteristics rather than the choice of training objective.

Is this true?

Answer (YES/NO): YES